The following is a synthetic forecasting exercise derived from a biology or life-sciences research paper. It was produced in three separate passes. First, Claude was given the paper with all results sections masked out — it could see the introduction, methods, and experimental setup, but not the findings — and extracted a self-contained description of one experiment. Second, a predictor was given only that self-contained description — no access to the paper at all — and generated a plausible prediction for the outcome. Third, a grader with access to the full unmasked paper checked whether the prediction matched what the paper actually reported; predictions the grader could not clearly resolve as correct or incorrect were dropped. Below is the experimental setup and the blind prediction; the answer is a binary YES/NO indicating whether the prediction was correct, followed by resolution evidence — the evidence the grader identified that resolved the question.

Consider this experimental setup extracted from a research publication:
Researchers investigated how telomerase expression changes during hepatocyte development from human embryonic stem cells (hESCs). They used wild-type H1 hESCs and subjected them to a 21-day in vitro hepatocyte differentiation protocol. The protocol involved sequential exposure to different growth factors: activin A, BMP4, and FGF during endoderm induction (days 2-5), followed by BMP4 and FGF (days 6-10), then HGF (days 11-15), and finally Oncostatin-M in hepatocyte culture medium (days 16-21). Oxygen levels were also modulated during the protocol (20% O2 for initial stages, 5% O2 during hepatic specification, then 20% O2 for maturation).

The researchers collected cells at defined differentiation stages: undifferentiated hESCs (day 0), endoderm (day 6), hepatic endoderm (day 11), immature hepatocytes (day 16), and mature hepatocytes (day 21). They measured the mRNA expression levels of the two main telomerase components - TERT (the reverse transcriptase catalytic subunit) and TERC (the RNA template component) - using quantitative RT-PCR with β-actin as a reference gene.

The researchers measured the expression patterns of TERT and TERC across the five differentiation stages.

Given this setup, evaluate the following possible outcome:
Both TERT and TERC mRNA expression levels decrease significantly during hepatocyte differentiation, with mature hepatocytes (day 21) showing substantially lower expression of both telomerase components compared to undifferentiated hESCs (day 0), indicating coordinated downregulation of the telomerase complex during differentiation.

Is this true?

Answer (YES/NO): NO